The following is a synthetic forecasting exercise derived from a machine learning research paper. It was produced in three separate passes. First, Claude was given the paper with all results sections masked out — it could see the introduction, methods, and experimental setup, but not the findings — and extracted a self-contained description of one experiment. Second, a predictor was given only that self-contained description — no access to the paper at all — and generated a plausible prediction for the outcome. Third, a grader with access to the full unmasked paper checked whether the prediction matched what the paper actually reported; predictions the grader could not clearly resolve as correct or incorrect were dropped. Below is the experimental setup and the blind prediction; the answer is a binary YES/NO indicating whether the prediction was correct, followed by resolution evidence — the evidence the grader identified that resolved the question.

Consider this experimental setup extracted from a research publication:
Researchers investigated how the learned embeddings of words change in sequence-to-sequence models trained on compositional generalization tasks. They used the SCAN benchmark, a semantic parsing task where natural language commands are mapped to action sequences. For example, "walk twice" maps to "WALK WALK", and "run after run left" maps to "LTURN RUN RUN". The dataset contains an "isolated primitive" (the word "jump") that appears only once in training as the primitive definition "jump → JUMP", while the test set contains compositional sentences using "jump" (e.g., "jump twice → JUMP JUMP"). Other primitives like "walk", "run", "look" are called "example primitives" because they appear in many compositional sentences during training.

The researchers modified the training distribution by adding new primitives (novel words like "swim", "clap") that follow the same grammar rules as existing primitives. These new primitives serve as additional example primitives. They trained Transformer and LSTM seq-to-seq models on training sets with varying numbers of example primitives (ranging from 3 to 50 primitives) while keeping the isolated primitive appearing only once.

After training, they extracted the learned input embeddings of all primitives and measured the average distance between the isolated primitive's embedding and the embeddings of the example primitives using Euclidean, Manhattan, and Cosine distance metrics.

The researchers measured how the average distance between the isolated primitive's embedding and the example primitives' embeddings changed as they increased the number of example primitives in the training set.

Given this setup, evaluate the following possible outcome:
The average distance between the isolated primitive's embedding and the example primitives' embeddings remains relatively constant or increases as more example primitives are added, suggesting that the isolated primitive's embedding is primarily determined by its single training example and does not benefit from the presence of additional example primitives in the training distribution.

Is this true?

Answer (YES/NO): NO